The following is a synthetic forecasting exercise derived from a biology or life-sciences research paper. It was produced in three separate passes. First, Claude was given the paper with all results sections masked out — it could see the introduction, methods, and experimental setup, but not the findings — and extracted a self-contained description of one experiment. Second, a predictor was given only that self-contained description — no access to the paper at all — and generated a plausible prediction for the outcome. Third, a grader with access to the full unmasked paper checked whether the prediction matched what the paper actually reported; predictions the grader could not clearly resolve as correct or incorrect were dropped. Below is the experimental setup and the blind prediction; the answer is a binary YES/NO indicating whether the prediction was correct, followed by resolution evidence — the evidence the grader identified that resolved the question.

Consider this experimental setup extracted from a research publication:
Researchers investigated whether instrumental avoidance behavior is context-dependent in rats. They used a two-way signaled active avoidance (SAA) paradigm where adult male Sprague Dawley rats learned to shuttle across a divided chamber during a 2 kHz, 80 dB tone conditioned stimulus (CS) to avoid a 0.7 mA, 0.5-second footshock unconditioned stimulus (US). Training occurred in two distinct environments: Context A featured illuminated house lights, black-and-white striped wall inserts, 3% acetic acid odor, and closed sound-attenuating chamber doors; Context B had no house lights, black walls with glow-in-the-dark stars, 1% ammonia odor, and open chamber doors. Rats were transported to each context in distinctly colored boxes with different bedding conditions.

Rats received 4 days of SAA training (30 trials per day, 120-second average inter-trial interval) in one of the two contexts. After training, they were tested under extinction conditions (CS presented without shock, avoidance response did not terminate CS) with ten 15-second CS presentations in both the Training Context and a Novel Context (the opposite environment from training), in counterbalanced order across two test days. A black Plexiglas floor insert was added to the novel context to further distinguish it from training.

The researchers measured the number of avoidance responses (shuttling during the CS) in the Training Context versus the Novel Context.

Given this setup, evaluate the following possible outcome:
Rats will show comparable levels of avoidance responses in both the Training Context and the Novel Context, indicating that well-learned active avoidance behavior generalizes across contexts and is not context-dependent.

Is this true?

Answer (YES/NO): NO